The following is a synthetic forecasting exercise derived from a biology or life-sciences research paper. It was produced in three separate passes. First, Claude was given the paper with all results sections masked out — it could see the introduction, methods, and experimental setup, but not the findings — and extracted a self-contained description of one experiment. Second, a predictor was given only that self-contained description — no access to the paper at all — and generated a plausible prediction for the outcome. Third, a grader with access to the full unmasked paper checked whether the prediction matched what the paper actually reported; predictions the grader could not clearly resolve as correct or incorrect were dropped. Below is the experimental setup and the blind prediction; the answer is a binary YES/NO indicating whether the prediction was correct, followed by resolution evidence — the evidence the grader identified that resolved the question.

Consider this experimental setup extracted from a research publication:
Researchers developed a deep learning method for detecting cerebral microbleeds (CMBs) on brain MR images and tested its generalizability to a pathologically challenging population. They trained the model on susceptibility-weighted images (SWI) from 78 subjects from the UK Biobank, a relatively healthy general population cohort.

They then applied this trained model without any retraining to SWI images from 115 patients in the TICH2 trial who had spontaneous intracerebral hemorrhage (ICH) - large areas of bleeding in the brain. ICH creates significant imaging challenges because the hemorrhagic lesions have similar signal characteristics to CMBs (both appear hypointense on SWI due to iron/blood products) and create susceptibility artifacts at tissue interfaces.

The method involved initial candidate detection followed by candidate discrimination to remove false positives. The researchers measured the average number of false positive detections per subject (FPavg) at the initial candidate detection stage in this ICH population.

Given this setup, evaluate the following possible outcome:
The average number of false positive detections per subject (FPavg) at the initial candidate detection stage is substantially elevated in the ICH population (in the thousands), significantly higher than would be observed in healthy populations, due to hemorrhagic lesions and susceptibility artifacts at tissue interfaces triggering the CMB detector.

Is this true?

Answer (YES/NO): NO